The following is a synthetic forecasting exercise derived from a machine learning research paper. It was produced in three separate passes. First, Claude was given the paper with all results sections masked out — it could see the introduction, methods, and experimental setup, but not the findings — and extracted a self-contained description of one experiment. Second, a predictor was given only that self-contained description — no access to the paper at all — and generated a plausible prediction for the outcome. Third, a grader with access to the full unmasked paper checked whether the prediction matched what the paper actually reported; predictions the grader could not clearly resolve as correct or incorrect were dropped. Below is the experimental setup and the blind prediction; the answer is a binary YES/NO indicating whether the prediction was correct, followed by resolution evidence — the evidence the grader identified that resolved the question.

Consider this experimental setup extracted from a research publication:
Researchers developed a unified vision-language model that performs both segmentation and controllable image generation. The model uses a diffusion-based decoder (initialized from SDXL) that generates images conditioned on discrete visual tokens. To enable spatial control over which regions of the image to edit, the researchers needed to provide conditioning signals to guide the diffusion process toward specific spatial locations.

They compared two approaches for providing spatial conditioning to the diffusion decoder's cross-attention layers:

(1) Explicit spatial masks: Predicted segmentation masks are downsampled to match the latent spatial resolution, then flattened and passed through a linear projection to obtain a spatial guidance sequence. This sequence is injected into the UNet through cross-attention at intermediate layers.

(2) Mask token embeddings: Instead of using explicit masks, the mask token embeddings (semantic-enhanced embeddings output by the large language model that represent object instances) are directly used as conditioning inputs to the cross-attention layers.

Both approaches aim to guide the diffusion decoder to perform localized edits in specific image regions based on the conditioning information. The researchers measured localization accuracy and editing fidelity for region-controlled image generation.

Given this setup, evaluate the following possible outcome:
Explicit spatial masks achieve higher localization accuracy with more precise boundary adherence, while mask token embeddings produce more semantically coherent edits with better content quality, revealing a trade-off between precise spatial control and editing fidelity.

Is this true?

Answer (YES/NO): NO